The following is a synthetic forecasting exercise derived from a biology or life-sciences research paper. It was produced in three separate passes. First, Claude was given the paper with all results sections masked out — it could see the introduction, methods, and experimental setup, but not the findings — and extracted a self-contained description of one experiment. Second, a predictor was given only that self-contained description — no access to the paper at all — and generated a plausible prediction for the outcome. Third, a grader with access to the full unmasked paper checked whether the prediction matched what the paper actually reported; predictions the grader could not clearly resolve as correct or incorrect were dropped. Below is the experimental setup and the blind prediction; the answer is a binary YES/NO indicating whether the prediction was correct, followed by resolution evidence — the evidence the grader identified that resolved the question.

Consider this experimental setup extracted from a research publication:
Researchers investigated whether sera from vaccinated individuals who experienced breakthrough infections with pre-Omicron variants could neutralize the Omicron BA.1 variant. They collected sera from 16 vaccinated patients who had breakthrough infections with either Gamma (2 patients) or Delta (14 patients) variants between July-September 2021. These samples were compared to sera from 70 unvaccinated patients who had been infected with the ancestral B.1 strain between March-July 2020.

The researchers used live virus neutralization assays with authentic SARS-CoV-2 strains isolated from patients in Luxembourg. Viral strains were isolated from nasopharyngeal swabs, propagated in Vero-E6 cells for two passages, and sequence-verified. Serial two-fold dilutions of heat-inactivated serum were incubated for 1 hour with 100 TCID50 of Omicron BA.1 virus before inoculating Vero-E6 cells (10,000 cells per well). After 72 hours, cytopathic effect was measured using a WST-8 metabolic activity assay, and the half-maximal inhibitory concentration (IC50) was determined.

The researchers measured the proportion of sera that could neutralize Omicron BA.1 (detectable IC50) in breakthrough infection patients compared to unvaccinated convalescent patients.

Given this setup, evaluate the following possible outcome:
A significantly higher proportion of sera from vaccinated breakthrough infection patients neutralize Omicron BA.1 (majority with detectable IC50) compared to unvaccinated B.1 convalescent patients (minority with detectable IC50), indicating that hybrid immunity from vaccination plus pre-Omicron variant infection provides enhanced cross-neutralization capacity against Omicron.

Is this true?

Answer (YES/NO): NO